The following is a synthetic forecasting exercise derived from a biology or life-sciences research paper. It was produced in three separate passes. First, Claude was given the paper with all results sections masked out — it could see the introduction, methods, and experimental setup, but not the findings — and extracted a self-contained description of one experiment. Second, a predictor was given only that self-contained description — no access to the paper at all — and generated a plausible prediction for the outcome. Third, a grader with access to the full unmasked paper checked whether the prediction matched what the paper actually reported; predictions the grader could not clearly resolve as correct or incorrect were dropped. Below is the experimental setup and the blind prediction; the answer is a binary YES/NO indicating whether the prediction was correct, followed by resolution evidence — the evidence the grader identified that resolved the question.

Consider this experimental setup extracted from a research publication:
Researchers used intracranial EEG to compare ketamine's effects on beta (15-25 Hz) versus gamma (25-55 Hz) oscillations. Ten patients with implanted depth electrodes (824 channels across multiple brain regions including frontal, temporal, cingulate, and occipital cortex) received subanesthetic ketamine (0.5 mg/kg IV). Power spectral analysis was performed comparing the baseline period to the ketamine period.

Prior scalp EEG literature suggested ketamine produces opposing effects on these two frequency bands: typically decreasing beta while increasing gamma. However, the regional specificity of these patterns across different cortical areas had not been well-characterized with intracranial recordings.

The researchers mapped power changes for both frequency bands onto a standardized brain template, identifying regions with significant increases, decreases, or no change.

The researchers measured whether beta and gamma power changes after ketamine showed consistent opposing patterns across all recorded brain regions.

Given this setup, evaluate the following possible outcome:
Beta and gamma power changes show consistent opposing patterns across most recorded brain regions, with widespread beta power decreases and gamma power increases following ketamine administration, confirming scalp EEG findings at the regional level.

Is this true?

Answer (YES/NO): NO